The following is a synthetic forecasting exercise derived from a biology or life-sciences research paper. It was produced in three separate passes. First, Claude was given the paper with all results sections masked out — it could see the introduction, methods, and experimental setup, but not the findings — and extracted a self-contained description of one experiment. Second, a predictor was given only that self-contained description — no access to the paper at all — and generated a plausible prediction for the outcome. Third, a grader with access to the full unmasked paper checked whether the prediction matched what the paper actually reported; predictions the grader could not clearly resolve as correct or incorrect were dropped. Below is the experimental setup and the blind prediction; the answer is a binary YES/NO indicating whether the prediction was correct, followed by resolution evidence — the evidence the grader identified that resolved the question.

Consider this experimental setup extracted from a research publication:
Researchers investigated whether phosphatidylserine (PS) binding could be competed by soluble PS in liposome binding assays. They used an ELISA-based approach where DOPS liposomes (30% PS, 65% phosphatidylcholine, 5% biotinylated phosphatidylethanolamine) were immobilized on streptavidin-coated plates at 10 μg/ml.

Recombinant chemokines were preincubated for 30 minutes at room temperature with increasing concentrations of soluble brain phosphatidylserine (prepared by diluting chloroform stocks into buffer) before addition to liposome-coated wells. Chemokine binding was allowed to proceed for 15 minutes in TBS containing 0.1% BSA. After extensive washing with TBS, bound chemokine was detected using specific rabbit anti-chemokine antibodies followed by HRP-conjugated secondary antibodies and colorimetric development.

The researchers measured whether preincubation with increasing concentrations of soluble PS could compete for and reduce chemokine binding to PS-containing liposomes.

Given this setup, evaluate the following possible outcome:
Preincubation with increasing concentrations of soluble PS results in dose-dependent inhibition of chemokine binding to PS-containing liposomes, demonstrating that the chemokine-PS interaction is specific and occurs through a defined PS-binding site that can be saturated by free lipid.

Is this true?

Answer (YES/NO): YES